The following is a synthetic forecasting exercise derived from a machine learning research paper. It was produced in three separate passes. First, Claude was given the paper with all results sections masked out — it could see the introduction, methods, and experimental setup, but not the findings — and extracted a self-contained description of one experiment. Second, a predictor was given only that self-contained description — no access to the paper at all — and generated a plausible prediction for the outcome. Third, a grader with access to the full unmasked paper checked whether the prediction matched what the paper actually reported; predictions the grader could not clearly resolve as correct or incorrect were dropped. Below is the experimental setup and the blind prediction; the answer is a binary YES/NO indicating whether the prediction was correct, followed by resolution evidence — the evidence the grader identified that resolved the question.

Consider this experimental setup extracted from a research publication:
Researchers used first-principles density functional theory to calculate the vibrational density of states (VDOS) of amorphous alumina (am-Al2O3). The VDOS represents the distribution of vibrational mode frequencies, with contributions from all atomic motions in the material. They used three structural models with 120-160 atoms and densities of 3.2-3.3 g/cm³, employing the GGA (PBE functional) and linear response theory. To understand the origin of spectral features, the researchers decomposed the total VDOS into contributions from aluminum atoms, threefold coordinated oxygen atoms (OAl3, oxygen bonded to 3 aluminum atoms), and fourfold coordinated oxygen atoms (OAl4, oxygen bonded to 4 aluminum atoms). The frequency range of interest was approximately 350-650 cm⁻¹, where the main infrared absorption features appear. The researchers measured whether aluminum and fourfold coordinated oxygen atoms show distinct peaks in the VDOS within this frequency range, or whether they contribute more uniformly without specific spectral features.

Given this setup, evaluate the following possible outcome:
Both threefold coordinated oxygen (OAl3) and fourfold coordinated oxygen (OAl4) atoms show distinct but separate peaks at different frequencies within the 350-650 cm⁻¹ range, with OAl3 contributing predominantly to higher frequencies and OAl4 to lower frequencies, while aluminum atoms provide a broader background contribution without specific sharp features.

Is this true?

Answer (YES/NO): NO